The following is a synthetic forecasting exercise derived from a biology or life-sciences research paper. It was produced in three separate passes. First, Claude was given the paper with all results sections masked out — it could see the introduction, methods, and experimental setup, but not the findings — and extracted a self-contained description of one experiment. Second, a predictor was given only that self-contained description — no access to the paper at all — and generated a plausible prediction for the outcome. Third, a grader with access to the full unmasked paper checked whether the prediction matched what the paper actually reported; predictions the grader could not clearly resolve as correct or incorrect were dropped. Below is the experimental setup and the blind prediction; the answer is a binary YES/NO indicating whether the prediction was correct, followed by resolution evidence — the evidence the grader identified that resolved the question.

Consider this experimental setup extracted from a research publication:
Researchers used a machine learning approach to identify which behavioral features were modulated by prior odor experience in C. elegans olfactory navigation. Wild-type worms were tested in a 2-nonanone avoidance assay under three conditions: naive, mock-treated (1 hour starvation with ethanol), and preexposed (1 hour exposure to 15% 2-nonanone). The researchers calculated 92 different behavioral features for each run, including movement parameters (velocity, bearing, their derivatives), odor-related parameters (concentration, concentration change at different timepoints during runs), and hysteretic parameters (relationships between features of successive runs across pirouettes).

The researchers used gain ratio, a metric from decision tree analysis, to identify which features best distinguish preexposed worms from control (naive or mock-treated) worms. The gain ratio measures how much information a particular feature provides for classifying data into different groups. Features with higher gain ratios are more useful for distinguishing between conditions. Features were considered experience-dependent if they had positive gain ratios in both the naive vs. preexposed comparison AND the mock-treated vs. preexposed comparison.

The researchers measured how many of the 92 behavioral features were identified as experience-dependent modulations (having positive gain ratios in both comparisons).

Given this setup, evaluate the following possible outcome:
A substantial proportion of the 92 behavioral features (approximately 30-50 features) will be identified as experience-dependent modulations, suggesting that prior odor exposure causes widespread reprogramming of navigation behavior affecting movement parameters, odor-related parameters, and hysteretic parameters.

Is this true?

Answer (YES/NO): NO